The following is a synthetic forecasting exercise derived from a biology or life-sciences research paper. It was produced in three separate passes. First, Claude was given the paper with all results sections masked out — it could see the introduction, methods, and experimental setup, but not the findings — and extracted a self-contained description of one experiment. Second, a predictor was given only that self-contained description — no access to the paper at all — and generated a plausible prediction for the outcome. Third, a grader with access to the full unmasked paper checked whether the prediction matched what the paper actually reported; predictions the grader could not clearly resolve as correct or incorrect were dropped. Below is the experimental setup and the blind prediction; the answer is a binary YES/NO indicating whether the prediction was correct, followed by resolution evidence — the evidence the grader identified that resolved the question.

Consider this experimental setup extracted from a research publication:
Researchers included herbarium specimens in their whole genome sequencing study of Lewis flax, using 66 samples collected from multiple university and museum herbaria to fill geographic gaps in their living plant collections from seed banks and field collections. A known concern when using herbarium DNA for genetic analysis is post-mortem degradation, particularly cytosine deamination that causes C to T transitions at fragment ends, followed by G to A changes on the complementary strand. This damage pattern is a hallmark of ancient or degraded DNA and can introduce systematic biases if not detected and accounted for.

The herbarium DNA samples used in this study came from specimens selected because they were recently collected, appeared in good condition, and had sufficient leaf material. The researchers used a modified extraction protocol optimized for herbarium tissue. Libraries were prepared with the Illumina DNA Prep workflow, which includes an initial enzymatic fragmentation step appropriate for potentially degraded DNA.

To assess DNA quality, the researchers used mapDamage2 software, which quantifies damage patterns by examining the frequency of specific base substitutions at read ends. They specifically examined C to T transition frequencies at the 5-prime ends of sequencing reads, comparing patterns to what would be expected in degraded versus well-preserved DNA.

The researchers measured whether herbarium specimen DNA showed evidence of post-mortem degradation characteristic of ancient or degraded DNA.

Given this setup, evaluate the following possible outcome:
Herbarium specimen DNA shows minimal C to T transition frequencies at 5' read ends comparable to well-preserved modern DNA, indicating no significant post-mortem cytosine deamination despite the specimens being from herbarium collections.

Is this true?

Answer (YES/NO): YES